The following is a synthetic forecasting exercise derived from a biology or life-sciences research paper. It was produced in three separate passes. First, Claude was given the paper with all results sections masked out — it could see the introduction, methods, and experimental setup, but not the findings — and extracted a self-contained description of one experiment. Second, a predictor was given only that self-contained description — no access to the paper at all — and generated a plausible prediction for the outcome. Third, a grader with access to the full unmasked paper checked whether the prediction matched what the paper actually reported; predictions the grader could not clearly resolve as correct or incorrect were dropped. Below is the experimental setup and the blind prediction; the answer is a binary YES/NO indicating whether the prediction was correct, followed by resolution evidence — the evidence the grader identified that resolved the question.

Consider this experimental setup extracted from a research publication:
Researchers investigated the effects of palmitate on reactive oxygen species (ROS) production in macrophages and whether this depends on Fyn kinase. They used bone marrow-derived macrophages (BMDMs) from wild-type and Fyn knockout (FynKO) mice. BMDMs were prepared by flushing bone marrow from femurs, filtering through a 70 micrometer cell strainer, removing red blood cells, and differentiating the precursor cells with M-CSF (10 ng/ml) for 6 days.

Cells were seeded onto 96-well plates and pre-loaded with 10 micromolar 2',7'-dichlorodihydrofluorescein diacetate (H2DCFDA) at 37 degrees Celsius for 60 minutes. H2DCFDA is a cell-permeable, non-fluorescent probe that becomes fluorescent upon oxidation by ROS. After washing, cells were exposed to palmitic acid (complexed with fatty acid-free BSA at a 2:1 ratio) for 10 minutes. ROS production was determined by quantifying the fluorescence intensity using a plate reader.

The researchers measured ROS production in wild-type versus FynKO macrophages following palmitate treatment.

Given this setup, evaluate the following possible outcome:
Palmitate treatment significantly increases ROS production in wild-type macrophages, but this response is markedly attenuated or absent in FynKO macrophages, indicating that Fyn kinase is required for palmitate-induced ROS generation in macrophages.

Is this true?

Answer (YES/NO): YES